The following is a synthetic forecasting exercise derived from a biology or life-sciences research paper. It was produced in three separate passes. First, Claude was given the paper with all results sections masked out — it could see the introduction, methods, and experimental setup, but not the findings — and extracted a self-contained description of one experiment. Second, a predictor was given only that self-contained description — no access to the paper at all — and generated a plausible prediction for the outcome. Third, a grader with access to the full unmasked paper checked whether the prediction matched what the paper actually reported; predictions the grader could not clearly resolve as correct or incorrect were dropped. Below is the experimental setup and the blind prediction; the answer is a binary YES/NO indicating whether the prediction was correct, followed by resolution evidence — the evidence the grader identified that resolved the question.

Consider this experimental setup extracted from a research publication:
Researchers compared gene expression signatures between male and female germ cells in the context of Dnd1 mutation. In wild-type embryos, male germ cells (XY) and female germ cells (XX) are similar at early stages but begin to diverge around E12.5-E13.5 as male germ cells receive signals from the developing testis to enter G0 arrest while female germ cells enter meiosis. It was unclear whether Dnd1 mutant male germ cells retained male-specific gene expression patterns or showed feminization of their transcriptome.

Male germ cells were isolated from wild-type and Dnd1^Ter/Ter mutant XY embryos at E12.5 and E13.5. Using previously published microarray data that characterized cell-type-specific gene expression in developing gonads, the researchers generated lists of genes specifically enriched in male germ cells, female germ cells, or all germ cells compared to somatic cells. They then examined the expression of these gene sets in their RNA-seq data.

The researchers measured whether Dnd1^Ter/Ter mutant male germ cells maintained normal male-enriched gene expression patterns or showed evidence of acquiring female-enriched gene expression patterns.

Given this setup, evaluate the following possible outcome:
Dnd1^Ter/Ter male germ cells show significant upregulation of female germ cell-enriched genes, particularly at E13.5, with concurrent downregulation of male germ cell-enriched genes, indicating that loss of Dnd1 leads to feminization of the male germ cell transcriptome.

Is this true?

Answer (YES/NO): NO